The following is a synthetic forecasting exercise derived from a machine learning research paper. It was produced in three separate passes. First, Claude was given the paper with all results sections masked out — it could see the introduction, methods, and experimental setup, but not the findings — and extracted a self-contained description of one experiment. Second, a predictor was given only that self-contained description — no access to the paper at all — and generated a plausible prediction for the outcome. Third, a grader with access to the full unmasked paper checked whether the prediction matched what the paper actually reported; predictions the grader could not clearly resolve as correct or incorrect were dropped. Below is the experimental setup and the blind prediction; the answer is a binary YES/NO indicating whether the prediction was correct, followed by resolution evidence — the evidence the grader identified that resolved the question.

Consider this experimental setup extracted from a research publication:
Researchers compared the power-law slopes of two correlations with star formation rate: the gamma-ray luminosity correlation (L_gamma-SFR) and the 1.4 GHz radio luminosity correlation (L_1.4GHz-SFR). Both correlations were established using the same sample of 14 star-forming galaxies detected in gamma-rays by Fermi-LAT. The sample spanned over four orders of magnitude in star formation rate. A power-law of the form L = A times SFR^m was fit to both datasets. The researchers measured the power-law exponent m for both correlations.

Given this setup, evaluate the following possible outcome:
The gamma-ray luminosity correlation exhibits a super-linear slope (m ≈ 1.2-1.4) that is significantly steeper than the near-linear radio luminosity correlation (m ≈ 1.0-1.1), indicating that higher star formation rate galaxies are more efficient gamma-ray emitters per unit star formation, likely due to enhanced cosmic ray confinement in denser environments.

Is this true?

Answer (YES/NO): YES